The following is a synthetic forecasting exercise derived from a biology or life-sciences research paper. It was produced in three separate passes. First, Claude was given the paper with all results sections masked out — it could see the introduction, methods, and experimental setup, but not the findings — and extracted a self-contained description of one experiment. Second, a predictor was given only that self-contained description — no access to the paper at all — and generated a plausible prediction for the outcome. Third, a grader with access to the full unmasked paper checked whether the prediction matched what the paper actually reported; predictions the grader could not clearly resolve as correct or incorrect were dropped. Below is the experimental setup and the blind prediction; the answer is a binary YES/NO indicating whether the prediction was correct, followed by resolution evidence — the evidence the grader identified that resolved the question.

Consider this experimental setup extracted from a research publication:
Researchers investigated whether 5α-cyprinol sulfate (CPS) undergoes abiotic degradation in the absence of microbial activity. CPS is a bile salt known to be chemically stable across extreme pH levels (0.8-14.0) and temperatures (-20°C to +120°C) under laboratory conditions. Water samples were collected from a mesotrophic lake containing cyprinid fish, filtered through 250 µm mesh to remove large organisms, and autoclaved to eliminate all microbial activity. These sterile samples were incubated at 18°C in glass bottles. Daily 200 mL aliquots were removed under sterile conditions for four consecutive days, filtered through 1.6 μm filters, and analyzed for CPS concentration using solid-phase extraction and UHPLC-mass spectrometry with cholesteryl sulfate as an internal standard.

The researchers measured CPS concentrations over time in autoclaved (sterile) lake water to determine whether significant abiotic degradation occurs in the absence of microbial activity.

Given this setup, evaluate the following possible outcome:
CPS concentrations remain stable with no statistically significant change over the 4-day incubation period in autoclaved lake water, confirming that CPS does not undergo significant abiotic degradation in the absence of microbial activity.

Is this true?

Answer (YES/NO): YES